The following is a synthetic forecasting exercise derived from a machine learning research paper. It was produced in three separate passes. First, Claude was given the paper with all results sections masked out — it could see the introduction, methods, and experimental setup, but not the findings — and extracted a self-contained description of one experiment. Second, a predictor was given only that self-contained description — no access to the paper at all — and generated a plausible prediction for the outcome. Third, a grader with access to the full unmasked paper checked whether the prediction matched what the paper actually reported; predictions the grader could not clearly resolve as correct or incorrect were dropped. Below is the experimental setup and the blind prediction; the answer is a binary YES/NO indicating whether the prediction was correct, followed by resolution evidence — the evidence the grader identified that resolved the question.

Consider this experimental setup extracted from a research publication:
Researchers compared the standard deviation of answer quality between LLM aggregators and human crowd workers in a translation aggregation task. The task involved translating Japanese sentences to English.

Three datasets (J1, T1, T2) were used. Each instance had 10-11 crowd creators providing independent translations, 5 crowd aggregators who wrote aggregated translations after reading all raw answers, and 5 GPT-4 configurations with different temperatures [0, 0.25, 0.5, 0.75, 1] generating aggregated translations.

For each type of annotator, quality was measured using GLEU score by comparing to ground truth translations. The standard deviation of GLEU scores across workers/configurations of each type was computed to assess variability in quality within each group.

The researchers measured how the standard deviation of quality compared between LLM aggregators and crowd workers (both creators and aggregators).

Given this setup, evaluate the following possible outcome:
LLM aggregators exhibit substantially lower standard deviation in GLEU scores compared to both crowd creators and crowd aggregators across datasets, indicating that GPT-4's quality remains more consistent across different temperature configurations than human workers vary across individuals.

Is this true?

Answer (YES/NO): YES